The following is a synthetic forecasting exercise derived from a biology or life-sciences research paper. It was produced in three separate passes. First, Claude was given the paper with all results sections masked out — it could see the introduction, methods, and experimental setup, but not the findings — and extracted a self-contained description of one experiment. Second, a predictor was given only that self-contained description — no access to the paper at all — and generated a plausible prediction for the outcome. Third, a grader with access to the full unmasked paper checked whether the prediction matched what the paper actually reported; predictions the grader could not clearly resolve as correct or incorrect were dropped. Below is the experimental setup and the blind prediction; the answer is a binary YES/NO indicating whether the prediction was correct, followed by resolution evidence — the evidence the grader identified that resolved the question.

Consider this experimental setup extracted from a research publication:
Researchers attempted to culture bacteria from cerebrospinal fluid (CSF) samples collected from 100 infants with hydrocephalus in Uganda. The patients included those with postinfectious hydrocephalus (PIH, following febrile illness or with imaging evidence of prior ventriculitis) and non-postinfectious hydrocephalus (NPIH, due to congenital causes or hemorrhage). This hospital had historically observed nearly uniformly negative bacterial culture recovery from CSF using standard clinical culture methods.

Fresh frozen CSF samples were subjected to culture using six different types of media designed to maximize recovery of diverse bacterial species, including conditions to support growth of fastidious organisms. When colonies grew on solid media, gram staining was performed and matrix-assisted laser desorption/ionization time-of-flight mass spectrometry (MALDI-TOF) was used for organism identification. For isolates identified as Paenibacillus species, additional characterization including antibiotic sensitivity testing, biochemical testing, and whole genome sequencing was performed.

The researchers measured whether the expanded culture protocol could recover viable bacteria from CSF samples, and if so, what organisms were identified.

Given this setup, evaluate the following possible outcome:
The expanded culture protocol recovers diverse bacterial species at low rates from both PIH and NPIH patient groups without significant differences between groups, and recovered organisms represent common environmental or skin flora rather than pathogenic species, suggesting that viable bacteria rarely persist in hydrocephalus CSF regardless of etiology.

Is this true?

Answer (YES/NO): NO